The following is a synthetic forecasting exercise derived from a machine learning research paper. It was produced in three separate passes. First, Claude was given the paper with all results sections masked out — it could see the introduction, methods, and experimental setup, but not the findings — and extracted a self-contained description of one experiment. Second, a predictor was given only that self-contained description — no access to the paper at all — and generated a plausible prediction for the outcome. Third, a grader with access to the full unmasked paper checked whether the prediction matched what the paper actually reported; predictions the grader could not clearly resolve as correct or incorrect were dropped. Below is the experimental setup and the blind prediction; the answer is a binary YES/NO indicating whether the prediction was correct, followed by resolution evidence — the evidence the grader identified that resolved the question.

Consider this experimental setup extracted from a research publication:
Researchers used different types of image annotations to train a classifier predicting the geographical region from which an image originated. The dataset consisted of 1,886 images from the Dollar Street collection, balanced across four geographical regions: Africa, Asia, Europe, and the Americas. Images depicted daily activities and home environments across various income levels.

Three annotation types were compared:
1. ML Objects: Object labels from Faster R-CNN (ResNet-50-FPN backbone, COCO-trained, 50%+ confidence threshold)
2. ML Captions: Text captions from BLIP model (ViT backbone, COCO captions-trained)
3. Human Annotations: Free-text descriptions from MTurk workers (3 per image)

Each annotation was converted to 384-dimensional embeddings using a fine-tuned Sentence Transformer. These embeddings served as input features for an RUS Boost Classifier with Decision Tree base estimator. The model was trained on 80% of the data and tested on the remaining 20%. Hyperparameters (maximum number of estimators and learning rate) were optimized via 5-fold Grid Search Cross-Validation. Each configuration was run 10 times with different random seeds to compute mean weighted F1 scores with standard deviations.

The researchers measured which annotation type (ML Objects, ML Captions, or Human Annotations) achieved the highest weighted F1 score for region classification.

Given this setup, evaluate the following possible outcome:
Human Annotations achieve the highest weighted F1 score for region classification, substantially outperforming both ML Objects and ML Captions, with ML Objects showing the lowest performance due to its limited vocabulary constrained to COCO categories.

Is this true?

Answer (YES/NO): NO